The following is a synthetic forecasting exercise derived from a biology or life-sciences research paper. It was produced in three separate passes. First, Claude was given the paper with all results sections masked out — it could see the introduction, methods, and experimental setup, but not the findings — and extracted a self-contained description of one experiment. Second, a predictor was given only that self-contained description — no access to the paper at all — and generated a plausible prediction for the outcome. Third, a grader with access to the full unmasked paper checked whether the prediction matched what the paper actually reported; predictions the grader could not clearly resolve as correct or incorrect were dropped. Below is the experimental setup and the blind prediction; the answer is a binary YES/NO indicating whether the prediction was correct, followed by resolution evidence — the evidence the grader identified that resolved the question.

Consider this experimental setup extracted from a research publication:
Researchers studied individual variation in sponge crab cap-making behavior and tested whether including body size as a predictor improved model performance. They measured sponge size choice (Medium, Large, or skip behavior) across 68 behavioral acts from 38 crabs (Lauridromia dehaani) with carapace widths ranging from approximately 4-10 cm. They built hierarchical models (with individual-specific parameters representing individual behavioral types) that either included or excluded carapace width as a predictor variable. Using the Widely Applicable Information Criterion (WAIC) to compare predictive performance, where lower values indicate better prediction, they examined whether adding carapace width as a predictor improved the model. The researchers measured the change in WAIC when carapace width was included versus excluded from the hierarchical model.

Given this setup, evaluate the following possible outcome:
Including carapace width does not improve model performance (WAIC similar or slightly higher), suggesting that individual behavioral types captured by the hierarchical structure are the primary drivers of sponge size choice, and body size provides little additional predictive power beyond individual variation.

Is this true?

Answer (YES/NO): NO